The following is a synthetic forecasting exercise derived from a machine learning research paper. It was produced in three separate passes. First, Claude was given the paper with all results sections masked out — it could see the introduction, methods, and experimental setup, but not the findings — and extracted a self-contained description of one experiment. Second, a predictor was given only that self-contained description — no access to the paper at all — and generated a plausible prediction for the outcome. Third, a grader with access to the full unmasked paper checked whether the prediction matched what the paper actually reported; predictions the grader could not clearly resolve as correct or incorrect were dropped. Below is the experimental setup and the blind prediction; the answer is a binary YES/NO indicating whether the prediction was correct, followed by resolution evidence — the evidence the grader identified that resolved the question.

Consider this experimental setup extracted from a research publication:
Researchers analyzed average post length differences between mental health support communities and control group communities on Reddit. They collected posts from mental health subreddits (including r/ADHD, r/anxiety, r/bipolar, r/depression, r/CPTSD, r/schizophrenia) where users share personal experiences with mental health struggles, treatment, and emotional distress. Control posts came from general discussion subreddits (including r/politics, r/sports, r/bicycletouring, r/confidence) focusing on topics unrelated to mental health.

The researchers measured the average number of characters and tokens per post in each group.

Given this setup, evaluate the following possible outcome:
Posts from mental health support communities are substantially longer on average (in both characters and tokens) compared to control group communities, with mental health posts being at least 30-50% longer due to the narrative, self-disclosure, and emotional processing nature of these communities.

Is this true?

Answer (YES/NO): YES